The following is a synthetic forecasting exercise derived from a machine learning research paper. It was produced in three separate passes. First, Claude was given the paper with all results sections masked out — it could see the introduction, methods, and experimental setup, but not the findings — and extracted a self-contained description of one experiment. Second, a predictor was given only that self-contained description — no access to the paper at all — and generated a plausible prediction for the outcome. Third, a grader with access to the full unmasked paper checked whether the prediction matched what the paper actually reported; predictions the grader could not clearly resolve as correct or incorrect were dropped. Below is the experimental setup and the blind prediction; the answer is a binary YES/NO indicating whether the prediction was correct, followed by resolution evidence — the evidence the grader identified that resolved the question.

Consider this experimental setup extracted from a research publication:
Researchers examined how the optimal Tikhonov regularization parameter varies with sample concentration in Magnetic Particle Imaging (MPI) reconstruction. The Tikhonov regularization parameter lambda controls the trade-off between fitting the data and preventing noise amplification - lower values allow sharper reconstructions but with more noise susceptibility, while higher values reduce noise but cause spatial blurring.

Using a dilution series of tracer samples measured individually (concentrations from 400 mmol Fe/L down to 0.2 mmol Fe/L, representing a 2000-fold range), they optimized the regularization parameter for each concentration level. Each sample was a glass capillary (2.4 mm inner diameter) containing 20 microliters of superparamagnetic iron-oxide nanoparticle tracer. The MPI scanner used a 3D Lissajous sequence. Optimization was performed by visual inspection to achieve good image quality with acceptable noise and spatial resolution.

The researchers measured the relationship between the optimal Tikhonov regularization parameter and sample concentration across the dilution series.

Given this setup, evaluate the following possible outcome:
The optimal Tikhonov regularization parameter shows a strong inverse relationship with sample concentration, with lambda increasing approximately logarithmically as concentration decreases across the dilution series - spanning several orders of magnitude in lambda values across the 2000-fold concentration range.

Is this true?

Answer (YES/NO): NO